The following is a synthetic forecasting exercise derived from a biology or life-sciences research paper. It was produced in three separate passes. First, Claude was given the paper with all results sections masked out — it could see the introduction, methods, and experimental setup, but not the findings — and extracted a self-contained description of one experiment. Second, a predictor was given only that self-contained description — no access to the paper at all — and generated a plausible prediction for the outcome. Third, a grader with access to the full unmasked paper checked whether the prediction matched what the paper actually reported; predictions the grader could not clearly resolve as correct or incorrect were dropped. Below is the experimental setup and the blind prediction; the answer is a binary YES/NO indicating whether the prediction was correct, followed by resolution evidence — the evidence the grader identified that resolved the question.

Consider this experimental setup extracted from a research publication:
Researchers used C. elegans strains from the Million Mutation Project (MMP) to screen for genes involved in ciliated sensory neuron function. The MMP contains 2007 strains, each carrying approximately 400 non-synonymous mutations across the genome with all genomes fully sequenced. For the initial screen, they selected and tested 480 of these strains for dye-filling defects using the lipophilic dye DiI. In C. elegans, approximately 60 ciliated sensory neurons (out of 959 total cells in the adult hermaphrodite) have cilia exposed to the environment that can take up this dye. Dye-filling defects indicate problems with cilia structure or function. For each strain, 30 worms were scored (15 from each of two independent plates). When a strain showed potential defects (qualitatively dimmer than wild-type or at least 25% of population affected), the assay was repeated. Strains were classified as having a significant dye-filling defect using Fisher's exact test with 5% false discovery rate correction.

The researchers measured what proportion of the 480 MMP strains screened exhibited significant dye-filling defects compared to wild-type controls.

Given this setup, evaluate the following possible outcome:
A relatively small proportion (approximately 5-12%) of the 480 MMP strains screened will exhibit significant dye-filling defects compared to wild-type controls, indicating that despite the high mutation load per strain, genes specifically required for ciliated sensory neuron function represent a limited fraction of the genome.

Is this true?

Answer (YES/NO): YES